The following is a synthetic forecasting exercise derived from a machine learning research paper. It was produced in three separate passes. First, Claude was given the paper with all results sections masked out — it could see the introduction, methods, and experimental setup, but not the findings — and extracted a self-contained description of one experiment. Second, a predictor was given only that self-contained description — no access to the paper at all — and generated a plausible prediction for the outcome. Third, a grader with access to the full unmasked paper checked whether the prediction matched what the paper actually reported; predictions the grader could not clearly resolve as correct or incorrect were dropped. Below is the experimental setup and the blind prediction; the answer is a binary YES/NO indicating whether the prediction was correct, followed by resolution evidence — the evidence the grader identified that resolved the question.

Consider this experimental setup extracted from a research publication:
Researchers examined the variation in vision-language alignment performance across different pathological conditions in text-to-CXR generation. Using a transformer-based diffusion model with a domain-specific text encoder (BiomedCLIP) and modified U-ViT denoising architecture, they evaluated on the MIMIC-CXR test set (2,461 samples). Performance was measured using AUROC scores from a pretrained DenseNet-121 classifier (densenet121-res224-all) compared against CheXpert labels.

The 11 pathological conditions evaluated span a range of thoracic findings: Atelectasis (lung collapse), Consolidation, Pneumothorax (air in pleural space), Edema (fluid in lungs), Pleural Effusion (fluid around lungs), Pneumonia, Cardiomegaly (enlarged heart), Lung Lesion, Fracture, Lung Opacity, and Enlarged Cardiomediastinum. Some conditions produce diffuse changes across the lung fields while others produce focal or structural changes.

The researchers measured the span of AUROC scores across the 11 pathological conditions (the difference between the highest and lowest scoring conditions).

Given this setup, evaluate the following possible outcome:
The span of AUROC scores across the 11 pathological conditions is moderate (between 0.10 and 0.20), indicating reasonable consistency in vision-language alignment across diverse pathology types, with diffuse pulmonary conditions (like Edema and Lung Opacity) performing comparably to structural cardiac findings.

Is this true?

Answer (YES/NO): NO